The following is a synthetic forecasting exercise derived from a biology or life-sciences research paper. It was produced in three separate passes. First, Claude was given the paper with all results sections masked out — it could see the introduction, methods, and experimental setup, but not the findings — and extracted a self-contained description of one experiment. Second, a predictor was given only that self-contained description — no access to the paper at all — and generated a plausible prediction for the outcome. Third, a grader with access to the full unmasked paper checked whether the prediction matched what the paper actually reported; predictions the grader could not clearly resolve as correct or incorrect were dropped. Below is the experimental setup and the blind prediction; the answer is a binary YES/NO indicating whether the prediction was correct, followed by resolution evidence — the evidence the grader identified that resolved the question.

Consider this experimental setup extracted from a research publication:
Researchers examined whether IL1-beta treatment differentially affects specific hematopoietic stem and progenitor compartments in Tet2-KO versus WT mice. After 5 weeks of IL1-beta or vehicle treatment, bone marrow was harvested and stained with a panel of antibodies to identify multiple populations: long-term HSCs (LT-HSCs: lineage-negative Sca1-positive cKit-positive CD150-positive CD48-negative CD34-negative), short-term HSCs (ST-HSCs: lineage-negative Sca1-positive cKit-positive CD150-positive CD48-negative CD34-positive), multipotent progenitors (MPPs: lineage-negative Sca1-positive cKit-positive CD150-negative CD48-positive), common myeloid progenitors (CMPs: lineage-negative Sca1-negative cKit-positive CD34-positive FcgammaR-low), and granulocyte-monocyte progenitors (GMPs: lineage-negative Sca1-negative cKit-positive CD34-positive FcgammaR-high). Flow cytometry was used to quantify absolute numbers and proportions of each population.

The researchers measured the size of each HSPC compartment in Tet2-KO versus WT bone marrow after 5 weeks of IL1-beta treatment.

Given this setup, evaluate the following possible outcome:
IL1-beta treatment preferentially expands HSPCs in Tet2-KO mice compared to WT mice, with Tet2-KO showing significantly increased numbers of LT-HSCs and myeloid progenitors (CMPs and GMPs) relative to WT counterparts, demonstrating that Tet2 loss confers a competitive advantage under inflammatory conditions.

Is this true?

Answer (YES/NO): NO